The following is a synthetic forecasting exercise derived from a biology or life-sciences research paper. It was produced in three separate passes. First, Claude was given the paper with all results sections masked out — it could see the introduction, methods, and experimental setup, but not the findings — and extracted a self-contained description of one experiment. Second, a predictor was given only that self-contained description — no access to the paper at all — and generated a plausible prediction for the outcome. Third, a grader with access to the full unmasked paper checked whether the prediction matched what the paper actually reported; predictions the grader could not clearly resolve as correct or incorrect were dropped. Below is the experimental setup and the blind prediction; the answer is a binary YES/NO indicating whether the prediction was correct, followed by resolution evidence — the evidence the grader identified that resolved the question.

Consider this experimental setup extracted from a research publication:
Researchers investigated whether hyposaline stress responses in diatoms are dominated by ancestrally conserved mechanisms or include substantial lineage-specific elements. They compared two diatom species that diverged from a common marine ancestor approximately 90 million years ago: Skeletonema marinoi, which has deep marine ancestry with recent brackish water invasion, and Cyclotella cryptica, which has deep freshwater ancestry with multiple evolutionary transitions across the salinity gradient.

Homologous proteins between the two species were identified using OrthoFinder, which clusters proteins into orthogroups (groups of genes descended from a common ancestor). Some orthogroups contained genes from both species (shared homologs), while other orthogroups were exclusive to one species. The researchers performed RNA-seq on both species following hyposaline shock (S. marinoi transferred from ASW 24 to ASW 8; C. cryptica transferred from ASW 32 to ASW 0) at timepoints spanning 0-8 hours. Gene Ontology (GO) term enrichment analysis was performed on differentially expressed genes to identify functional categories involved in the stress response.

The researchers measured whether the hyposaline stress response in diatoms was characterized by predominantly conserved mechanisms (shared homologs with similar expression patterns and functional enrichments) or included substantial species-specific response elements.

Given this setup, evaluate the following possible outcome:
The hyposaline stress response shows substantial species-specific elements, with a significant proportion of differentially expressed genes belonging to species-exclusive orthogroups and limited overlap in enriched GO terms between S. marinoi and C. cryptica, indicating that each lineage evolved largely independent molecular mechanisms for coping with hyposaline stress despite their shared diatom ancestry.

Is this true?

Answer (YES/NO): NO